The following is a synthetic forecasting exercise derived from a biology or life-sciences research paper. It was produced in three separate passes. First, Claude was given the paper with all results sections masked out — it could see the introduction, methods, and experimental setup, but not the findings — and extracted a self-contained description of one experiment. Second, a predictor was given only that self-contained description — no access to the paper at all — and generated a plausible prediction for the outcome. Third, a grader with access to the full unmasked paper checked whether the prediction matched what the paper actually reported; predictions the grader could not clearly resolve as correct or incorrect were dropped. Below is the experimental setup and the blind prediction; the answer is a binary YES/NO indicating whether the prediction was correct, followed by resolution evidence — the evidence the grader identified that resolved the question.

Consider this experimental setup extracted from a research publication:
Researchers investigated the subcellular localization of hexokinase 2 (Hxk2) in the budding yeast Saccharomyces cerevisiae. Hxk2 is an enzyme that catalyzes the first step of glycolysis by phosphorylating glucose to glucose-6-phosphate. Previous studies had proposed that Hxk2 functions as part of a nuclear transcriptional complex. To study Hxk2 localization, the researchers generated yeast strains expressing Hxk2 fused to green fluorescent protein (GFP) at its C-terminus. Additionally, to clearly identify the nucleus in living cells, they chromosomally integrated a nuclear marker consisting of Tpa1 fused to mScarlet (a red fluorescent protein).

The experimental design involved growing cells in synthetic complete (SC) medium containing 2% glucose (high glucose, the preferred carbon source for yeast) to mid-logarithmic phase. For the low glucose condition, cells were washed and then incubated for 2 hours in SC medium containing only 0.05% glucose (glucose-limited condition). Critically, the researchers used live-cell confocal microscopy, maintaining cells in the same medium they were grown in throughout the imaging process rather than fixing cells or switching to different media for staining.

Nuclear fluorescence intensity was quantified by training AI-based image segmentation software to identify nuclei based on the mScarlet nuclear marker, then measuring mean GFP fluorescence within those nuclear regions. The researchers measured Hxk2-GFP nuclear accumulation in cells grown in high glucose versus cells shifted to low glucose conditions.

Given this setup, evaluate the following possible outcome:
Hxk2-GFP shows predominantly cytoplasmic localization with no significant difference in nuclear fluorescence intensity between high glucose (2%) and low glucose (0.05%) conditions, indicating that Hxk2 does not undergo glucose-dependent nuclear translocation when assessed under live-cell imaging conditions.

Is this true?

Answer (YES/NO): NO